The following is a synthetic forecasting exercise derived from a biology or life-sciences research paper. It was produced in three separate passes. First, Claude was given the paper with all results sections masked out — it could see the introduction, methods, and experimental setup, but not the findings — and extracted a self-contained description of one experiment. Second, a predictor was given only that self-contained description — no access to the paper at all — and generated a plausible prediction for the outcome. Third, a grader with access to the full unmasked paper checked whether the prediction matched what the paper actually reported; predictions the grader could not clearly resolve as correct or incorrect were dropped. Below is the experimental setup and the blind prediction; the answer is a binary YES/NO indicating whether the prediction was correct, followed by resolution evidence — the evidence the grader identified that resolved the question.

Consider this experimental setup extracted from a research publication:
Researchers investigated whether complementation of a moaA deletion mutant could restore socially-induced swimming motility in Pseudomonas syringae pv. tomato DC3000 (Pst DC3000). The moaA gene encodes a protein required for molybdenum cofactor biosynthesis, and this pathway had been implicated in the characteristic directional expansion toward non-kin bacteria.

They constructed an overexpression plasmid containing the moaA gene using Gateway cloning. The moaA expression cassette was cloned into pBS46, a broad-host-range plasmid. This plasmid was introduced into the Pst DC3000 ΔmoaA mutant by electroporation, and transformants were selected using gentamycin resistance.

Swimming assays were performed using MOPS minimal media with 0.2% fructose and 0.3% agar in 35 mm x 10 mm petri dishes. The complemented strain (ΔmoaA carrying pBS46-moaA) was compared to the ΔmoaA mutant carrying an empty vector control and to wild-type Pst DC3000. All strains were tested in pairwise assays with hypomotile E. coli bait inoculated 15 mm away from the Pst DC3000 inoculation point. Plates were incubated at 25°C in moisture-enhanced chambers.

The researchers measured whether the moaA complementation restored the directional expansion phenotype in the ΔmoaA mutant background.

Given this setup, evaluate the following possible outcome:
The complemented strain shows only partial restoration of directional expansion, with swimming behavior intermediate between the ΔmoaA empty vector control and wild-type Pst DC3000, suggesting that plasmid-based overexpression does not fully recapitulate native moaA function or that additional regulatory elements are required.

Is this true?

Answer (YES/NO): NO